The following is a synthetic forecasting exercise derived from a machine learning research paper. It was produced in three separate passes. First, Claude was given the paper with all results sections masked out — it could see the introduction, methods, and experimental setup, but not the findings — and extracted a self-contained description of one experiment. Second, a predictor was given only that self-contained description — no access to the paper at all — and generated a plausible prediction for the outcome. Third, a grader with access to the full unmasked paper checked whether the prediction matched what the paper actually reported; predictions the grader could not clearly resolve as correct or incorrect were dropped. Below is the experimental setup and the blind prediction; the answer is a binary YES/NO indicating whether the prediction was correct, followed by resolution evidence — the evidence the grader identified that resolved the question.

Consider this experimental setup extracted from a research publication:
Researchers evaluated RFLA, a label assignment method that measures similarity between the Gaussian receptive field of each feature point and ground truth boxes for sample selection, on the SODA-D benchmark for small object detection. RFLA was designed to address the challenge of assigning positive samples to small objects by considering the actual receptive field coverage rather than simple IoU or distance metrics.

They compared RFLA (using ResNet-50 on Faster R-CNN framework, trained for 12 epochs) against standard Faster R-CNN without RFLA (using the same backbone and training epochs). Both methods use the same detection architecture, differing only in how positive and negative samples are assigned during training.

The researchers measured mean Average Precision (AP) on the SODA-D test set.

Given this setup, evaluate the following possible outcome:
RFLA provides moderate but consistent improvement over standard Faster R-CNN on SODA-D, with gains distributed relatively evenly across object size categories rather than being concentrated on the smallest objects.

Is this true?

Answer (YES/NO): NO